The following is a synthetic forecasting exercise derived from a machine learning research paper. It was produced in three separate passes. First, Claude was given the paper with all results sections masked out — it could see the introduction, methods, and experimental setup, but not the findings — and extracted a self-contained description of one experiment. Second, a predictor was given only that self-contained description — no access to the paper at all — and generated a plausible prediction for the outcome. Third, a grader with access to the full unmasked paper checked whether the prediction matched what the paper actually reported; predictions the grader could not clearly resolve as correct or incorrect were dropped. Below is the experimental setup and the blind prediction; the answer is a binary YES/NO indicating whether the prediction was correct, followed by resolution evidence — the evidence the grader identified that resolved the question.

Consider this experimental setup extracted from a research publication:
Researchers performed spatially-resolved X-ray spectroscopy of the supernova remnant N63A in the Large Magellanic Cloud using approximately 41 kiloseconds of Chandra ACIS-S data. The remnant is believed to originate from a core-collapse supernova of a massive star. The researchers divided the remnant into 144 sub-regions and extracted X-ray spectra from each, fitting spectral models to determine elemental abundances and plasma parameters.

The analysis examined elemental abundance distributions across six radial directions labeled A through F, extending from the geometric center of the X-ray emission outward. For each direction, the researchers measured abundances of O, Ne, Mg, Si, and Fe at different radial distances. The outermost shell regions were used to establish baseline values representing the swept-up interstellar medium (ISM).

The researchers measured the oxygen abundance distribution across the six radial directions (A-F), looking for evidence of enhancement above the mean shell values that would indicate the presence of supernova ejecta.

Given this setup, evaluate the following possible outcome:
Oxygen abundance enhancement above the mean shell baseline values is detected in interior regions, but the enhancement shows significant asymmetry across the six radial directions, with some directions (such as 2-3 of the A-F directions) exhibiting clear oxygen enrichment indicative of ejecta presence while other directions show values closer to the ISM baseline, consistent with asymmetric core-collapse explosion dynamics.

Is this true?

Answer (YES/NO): YES